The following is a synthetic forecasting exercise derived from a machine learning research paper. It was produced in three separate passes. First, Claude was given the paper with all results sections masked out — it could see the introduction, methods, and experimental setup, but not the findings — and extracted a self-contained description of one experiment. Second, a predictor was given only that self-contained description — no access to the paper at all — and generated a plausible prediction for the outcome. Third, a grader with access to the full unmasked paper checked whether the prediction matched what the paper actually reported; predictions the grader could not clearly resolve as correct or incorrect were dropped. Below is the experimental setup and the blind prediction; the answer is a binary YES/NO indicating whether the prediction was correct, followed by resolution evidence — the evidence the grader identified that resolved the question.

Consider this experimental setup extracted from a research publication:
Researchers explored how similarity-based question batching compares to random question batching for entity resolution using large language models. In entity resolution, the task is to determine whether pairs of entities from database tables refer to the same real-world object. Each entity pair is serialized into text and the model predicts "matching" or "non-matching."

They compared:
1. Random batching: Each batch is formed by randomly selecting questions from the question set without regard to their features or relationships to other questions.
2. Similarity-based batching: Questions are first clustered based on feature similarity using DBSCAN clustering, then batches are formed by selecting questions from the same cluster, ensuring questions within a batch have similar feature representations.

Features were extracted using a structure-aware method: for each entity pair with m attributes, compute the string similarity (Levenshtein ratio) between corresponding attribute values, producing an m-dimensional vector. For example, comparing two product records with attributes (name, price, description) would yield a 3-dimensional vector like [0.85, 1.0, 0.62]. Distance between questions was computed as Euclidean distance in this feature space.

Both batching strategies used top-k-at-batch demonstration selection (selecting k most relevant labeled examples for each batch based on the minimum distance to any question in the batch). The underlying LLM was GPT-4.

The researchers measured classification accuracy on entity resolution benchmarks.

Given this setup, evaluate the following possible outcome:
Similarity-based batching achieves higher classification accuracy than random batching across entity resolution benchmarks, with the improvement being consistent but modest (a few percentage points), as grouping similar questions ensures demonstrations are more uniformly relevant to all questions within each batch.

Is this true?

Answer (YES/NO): NO